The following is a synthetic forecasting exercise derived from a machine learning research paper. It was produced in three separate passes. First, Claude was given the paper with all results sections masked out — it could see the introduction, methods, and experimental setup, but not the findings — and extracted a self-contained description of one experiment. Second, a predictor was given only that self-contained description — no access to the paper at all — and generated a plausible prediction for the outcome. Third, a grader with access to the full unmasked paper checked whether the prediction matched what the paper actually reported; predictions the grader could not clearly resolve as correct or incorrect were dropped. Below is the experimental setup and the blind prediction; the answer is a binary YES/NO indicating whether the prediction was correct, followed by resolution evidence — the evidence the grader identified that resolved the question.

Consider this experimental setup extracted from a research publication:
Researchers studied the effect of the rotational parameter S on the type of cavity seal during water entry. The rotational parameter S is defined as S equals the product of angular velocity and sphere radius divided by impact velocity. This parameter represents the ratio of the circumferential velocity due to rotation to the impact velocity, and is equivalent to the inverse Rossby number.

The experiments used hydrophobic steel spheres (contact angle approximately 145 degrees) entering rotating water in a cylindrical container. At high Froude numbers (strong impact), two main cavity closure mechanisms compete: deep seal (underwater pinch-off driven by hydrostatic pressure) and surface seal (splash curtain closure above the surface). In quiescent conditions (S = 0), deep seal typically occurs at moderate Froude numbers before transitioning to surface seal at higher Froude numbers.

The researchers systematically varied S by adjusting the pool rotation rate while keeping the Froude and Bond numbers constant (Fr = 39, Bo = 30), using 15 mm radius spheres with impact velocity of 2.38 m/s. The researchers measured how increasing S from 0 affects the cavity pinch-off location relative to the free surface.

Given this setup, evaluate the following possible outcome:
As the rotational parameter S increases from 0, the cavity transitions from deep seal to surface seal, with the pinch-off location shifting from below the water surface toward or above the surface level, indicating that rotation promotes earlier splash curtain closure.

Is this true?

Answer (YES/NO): YES